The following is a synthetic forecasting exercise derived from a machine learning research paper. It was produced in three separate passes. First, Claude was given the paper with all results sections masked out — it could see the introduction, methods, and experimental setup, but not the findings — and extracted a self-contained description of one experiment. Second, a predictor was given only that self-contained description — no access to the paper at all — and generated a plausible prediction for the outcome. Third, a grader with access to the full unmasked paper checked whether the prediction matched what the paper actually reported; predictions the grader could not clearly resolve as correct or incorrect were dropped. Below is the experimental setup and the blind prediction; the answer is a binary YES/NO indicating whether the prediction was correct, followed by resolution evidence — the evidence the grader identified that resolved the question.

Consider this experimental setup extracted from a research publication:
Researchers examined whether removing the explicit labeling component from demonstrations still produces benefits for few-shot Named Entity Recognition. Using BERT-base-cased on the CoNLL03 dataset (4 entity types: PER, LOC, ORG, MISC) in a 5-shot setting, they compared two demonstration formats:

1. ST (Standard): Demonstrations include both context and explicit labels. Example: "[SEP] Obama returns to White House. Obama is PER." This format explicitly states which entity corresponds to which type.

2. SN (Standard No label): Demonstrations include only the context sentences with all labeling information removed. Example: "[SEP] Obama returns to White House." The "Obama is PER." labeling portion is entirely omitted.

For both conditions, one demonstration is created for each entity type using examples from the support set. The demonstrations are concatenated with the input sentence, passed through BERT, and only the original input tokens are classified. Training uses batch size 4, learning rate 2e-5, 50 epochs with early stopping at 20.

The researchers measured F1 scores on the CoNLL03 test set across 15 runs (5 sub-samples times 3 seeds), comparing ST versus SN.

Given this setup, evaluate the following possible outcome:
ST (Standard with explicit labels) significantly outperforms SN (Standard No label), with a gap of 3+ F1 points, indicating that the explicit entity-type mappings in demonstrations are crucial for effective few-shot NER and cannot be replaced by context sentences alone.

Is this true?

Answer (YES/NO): NO